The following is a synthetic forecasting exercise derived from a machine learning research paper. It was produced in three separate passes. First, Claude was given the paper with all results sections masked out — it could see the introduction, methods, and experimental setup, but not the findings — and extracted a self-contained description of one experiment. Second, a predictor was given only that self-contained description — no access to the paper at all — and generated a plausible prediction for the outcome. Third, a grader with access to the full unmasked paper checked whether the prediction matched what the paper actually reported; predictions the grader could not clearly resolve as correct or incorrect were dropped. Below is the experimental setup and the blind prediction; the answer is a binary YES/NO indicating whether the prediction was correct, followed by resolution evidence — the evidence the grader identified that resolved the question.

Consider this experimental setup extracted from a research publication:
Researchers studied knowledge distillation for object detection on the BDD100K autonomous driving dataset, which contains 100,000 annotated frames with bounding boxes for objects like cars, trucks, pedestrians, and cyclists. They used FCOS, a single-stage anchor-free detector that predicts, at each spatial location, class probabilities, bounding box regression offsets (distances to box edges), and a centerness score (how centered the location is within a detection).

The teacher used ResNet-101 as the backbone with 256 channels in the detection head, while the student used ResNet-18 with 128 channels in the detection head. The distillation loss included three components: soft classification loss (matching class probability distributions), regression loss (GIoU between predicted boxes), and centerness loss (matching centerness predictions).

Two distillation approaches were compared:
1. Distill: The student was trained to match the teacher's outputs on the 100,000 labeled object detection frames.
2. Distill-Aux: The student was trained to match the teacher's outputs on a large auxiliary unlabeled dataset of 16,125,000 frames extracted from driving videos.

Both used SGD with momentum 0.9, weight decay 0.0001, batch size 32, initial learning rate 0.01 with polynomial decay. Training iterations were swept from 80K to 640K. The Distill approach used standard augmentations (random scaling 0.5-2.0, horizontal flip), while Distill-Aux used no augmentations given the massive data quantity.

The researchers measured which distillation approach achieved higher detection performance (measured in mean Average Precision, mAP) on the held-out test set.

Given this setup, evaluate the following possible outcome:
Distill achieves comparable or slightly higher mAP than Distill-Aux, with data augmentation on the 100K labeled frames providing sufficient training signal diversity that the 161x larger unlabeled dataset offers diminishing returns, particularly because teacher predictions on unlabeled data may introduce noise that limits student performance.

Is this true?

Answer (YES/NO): NO